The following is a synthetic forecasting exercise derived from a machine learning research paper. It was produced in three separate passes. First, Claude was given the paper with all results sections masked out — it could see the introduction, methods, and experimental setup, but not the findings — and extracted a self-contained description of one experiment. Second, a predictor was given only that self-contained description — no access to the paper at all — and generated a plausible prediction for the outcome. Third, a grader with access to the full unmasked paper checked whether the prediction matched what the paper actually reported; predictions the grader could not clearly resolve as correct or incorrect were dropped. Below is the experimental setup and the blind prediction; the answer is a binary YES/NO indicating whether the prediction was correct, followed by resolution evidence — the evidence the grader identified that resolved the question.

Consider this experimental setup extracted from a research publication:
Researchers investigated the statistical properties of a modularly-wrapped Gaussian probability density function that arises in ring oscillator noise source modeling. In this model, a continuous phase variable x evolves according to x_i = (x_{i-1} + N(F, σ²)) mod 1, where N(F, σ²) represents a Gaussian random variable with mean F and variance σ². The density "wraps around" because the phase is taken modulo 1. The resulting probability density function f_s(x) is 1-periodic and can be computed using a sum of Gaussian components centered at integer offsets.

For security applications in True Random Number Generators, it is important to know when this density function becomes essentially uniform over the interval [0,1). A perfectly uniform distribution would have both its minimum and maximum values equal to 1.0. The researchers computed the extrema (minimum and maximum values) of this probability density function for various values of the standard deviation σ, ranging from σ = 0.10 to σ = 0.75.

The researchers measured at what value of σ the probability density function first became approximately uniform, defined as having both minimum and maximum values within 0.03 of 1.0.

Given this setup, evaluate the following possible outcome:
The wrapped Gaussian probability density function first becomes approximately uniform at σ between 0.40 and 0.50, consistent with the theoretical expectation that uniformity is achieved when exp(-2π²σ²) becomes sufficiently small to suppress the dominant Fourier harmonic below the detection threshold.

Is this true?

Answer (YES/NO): NO